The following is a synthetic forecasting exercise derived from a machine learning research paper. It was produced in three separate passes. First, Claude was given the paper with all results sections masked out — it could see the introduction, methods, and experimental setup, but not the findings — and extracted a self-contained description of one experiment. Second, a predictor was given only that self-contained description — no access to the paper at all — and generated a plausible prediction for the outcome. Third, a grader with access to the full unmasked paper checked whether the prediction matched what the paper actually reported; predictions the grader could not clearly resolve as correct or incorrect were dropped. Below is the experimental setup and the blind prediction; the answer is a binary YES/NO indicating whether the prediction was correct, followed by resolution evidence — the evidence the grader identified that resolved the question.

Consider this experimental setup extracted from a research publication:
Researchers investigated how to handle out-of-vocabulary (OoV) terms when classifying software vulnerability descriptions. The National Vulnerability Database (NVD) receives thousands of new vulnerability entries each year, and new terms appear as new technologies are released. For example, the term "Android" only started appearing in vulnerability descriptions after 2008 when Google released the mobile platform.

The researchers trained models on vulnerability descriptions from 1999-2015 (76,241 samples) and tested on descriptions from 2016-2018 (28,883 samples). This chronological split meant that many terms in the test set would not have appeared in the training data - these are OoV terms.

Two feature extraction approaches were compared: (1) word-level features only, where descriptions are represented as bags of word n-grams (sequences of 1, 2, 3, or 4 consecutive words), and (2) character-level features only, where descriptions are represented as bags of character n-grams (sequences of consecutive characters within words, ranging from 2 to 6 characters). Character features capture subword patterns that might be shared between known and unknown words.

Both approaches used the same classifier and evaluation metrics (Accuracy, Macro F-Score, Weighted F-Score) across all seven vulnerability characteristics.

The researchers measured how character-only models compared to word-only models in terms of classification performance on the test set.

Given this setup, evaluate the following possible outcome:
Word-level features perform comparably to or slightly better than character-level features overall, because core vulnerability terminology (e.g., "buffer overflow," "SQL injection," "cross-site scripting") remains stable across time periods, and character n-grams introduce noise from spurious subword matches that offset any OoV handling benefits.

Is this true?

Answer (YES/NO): YES